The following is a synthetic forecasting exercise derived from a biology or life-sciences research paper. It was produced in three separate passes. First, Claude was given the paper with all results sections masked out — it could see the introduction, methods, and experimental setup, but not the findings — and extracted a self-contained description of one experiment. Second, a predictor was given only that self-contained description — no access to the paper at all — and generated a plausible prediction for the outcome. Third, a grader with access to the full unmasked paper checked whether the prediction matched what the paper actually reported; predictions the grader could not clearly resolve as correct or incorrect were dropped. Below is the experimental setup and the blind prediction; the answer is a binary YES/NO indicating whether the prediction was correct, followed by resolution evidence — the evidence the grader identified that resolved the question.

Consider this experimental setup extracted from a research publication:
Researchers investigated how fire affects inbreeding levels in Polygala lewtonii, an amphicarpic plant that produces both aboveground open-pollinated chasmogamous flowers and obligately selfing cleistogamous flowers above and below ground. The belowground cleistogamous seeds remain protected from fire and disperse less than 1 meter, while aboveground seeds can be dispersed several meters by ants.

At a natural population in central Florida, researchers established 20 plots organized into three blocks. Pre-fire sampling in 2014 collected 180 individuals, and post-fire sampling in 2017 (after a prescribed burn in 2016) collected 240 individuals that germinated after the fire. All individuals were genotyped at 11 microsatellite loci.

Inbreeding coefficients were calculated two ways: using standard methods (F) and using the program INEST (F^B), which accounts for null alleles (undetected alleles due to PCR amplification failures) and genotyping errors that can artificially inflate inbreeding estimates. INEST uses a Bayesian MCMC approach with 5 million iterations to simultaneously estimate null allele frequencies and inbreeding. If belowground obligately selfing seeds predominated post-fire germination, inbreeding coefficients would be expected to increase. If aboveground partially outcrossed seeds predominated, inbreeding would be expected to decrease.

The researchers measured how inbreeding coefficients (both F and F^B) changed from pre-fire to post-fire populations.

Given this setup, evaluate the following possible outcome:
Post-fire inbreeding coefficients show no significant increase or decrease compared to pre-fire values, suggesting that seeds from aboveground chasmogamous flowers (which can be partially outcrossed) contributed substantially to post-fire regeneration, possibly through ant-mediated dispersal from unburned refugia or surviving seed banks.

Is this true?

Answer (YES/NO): NO